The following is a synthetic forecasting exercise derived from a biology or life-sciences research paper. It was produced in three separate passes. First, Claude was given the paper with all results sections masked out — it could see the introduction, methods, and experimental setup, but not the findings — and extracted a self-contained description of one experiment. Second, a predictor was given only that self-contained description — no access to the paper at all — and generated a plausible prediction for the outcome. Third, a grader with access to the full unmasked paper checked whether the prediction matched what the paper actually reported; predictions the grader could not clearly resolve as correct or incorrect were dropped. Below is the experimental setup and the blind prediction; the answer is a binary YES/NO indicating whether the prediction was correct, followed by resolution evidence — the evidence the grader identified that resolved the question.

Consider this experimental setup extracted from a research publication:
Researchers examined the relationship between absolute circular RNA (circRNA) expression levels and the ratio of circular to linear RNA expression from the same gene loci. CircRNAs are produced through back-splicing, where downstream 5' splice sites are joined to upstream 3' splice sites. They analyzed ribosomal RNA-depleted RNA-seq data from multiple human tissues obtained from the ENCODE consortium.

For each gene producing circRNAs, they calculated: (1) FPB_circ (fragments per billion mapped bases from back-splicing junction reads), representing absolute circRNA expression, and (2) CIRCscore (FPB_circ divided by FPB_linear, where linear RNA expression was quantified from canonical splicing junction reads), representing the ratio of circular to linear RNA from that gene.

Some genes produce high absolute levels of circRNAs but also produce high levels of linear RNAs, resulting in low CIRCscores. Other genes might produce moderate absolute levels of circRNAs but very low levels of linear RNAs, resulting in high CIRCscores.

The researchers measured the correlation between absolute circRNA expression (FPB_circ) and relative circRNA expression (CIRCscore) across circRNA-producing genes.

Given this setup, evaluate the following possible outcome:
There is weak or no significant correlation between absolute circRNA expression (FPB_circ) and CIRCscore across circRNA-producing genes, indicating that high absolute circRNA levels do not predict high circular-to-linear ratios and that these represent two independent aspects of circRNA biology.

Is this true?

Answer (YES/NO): YES